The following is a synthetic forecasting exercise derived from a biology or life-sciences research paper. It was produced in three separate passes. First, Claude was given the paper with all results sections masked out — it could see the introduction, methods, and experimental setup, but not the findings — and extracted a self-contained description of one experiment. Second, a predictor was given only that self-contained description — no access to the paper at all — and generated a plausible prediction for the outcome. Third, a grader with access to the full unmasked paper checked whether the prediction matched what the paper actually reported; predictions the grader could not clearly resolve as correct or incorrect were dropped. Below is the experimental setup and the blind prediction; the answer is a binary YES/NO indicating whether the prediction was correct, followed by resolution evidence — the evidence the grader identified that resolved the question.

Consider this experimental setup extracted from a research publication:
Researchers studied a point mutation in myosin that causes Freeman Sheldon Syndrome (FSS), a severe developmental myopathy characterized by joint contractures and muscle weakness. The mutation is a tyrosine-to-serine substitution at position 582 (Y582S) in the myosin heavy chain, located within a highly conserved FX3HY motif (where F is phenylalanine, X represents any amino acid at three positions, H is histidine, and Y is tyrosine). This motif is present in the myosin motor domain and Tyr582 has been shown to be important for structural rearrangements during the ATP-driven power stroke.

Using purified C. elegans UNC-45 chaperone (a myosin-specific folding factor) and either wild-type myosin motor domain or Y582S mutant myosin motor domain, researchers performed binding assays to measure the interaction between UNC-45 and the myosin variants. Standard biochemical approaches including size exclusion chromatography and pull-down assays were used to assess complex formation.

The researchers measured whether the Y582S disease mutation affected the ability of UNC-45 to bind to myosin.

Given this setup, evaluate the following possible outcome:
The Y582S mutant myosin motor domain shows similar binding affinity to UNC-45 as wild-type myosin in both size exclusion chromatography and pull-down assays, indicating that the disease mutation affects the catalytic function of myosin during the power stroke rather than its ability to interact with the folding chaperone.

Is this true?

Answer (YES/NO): NO